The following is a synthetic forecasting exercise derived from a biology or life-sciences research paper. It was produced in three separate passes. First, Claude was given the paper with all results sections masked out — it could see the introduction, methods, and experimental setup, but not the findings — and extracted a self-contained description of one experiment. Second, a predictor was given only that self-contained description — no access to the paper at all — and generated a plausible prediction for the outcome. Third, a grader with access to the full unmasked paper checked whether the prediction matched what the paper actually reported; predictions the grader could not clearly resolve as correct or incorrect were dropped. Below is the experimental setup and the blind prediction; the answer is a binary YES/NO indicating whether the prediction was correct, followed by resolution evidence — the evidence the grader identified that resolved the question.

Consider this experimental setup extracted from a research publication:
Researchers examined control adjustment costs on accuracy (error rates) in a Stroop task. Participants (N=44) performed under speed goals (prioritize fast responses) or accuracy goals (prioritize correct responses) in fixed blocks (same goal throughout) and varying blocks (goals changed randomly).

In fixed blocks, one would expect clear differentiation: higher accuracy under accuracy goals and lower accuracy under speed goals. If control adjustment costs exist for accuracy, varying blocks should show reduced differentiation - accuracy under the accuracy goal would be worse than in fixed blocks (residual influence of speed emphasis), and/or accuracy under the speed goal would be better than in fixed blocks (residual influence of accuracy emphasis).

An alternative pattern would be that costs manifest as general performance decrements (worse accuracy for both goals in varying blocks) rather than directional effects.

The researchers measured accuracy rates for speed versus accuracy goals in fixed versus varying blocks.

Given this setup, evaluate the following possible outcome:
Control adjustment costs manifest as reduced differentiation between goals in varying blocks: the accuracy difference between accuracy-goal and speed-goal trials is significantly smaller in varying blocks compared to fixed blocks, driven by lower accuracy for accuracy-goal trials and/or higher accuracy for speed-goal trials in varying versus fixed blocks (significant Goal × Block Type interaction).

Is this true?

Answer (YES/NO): YES